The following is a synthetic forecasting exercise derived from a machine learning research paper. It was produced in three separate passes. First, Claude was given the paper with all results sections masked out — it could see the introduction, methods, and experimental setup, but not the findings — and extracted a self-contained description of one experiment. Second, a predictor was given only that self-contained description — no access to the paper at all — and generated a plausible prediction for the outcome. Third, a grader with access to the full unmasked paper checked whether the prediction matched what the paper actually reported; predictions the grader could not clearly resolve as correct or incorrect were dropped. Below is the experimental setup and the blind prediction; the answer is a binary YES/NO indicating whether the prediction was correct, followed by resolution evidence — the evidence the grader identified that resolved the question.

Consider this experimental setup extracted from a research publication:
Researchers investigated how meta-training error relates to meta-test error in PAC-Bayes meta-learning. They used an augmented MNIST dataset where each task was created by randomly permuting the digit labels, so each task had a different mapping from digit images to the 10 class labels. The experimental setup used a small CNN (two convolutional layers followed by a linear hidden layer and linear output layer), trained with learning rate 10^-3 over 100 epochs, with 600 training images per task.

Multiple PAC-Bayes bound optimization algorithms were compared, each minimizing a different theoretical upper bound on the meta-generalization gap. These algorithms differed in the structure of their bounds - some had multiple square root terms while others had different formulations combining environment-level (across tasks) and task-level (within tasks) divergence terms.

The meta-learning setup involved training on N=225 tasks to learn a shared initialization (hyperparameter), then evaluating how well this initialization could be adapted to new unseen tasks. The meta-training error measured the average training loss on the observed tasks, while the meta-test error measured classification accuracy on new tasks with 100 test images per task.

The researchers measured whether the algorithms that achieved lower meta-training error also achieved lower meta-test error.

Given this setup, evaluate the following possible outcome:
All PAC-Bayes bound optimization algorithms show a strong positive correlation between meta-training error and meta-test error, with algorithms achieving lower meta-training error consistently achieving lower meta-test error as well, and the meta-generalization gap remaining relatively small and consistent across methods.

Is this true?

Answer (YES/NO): NO